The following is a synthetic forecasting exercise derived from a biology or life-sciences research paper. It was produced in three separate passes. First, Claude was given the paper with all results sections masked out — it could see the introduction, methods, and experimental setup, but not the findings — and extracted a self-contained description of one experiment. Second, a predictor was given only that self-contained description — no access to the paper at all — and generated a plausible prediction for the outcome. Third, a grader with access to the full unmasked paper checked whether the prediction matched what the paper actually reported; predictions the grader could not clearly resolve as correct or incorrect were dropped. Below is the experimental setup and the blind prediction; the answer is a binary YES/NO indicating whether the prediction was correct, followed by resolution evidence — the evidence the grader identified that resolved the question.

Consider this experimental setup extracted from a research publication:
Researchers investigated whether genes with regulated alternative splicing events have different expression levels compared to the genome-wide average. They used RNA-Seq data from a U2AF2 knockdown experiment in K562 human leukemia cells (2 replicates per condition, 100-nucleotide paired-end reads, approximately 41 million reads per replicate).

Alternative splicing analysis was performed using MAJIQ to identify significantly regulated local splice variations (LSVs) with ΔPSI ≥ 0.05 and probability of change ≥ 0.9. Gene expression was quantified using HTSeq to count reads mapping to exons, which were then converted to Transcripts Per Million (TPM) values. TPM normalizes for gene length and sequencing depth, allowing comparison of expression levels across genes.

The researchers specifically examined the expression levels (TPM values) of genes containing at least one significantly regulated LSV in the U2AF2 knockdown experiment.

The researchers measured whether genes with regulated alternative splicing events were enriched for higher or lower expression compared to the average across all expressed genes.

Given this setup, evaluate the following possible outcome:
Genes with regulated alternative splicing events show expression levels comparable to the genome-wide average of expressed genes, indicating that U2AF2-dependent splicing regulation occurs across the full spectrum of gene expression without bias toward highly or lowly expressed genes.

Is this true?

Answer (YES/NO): NO